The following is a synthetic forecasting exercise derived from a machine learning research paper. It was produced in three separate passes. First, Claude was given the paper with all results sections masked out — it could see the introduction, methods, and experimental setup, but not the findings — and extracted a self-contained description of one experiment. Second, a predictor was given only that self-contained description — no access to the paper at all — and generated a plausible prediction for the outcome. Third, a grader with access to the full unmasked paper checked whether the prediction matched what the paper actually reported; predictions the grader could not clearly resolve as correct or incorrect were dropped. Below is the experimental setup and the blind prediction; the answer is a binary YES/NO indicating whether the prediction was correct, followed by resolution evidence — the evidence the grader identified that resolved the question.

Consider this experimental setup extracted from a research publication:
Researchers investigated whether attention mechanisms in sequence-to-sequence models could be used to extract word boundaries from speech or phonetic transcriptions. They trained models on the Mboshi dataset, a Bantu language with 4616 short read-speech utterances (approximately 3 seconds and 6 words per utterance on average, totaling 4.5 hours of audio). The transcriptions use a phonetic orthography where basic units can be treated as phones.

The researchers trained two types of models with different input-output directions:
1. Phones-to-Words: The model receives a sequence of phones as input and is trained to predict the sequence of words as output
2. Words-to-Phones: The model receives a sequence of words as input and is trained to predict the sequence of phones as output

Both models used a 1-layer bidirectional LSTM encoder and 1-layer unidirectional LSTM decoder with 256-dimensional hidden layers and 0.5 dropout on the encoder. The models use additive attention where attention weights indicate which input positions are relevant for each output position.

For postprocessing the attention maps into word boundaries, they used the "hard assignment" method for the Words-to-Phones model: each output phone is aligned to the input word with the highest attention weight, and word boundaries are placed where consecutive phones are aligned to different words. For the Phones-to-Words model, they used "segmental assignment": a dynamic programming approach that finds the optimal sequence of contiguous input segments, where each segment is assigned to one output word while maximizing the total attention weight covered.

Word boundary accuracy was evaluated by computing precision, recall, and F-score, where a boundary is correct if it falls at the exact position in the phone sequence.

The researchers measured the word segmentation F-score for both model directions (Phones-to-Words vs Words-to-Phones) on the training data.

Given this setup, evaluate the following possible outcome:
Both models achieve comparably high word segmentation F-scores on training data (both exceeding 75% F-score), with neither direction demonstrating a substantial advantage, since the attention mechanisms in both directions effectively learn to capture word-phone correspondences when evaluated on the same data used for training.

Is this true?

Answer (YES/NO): NO